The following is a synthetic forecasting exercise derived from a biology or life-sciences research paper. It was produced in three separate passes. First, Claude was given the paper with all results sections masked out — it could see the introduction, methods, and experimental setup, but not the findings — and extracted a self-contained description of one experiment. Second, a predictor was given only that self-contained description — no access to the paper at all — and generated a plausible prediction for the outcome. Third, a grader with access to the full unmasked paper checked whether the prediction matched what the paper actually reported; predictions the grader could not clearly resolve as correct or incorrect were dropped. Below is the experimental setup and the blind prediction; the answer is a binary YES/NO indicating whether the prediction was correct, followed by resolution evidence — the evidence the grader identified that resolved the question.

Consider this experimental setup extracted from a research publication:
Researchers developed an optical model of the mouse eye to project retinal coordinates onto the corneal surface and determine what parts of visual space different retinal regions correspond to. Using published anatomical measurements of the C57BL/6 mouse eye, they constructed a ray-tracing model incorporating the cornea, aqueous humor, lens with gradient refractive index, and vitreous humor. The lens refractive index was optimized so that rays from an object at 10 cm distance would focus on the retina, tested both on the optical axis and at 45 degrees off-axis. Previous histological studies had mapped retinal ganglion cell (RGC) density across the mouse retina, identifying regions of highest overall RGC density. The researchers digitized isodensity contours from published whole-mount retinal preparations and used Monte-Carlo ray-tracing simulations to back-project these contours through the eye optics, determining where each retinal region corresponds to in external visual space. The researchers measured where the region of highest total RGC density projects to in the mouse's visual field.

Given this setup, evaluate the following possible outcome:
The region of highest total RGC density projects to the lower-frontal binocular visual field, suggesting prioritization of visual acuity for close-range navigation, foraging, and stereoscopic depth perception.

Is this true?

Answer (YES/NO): NO